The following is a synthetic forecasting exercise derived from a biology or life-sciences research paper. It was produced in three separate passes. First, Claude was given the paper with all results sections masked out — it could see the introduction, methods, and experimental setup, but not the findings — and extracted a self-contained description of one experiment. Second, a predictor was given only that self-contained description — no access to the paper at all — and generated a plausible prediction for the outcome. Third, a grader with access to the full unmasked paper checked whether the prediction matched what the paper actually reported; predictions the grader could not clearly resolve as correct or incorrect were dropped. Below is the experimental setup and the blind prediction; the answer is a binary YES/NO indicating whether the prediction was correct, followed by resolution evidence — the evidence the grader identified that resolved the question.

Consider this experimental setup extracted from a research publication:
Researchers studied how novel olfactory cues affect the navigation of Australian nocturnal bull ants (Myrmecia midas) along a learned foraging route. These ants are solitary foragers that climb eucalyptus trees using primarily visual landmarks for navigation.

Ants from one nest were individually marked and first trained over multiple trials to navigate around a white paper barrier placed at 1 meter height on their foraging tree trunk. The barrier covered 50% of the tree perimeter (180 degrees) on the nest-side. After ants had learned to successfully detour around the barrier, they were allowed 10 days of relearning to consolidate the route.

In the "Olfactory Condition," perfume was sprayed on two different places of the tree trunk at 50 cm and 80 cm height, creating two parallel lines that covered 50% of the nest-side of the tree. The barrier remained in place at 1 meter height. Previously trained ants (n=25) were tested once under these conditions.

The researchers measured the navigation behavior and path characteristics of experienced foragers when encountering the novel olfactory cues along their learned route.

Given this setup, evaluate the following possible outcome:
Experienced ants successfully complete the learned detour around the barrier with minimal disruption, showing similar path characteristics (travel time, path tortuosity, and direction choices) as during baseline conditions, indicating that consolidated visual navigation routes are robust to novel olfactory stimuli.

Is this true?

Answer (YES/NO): NO